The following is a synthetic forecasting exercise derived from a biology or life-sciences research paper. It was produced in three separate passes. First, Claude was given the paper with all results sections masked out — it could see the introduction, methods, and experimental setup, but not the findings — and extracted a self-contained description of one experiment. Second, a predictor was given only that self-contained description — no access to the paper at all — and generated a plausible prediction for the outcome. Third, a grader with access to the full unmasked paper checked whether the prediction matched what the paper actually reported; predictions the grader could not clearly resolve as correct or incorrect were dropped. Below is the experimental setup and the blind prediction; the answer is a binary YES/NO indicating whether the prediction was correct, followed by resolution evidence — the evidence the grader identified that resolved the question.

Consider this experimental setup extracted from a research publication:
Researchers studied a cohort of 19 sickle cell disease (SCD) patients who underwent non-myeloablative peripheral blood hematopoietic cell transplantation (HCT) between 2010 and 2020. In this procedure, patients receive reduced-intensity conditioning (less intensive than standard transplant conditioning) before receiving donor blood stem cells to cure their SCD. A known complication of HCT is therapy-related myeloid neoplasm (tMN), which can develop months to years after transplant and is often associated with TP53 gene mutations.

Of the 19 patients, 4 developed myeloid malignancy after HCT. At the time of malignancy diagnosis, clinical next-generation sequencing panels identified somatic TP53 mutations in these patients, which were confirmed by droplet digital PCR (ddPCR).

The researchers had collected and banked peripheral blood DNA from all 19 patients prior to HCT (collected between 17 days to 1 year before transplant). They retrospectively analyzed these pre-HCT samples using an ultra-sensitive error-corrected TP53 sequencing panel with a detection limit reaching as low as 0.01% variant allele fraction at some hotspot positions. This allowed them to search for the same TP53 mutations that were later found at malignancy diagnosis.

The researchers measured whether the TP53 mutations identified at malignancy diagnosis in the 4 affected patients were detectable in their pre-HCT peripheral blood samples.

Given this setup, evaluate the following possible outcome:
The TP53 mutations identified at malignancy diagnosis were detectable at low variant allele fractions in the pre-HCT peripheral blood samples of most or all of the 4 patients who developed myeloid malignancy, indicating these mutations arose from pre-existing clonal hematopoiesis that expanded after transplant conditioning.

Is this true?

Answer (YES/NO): YES